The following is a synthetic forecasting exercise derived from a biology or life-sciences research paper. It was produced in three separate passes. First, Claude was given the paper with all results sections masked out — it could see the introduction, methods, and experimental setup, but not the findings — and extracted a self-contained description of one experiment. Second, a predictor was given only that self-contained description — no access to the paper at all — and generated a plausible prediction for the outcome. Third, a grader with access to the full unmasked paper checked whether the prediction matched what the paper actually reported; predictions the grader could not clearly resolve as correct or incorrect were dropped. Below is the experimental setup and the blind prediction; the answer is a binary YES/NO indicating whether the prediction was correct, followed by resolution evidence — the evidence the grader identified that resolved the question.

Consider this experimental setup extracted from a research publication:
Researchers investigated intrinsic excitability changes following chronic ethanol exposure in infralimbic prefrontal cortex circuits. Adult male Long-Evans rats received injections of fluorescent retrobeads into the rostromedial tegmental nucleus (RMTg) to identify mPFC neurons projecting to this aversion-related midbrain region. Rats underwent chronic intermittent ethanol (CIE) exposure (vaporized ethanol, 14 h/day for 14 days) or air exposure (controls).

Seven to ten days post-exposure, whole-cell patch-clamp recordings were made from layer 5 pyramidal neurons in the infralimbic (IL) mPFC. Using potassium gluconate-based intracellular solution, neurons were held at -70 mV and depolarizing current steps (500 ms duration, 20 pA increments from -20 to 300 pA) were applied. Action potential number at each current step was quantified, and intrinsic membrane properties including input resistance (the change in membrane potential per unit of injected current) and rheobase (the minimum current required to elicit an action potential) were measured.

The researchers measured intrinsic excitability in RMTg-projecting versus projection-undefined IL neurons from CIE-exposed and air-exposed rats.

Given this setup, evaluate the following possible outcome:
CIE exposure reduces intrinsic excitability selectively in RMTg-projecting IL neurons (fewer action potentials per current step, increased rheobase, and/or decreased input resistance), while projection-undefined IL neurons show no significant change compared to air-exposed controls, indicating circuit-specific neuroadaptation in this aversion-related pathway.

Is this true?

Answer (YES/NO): NO